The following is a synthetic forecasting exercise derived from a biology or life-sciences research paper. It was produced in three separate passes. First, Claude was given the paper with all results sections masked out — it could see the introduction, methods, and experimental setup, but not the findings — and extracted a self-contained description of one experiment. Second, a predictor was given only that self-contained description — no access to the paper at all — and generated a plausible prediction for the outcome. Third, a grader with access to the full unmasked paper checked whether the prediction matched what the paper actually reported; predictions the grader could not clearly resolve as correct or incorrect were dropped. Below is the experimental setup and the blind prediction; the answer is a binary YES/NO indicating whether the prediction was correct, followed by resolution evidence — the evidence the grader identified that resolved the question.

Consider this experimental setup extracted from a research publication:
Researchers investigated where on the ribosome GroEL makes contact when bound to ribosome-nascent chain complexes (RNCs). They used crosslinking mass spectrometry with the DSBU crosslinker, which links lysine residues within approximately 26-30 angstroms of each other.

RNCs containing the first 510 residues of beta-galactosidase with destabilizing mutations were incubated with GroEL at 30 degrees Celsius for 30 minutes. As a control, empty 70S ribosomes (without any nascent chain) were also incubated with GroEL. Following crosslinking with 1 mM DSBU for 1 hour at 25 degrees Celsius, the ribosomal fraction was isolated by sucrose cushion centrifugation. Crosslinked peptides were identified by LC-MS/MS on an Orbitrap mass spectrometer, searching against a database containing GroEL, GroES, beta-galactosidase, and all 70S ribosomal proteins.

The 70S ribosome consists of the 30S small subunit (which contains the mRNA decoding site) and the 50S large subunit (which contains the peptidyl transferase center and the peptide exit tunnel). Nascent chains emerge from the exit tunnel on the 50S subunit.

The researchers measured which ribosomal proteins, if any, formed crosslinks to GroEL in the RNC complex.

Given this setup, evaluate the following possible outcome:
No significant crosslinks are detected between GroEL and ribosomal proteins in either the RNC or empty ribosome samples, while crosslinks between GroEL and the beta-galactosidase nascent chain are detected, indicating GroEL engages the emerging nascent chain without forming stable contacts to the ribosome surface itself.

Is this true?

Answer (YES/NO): NO